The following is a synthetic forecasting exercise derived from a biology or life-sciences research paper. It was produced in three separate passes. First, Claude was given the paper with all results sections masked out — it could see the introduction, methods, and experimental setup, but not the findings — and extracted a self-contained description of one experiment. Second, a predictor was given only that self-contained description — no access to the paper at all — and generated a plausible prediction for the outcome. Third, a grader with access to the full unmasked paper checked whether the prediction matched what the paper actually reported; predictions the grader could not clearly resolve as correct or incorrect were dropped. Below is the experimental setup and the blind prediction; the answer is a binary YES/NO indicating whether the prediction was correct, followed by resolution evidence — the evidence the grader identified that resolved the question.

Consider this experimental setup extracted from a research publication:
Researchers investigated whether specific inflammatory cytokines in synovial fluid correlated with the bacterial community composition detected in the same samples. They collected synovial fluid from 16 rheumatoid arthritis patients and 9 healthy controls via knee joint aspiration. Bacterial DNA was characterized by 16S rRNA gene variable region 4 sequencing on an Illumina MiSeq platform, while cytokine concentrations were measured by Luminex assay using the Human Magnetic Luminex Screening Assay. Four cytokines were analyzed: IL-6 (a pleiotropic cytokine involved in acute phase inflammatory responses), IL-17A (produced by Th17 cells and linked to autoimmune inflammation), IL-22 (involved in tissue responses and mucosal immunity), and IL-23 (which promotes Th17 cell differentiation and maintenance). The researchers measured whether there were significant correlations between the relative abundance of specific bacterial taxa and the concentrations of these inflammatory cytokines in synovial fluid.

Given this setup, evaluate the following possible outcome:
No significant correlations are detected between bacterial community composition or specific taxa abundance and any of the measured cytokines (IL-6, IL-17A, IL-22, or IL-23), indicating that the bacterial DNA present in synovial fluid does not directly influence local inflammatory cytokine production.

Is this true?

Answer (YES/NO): NO